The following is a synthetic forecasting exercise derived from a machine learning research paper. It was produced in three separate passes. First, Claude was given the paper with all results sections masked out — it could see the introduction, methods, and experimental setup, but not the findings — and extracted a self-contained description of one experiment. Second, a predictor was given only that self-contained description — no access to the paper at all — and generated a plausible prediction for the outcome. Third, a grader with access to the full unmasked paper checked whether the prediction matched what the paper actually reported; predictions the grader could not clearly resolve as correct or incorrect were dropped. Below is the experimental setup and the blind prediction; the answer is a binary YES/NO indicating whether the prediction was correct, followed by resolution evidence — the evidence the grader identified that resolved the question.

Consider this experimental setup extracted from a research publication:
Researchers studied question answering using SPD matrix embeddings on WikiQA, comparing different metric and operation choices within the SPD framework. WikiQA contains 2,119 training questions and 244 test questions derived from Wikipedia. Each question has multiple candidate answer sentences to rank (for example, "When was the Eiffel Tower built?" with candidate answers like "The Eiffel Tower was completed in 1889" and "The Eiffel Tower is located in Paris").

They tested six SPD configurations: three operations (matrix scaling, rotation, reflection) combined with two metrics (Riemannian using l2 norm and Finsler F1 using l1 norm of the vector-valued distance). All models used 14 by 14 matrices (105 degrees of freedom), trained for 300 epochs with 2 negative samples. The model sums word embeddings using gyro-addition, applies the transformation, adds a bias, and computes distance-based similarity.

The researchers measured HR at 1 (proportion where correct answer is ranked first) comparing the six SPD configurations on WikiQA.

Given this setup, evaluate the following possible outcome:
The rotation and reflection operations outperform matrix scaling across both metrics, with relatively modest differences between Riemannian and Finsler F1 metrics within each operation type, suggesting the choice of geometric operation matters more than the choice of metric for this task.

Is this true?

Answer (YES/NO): NO